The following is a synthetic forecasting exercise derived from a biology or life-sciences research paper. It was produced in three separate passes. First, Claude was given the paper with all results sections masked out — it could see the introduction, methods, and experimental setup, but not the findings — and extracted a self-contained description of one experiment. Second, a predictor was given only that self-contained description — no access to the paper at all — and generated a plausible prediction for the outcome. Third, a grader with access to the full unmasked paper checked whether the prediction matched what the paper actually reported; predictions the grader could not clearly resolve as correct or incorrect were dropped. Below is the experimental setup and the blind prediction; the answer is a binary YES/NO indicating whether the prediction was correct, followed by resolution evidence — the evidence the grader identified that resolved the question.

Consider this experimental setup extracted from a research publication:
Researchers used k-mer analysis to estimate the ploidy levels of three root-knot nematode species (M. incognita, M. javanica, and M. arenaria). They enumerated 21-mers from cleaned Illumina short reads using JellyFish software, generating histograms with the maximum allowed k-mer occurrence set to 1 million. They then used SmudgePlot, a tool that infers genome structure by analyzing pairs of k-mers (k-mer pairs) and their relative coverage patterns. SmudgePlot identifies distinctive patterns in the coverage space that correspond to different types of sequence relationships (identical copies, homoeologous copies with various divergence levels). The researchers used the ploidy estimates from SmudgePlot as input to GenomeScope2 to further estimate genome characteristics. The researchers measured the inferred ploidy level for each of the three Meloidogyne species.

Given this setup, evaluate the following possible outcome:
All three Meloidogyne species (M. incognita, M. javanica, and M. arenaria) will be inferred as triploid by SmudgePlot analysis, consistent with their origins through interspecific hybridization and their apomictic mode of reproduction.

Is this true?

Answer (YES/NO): NO